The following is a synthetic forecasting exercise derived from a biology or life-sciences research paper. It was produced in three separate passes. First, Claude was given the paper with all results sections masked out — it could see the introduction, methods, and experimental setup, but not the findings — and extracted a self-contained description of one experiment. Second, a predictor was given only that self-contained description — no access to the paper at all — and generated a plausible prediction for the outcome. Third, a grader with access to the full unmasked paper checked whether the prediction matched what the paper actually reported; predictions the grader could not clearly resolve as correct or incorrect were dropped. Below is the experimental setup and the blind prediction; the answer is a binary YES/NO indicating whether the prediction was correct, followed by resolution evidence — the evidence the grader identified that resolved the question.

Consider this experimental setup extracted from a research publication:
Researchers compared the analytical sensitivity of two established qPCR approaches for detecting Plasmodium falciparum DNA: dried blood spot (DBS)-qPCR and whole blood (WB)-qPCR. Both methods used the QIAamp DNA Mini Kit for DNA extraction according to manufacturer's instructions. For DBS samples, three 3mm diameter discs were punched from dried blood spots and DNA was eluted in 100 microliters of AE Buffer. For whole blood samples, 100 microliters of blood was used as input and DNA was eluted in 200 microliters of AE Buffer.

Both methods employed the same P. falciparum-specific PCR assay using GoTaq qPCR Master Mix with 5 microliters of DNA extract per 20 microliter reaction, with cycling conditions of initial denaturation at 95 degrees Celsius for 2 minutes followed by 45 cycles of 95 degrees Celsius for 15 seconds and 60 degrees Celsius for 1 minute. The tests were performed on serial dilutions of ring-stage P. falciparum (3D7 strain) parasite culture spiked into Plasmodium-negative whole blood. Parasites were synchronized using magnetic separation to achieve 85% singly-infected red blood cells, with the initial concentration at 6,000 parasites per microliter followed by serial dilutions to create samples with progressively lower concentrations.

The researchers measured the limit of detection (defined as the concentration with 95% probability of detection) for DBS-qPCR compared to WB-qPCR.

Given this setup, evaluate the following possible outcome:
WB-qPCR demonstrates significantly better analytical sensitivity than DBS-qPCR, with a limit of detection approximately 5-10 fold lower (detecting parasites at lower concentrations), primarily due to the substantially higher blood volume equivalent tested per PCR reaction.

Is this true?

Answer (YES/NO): YES